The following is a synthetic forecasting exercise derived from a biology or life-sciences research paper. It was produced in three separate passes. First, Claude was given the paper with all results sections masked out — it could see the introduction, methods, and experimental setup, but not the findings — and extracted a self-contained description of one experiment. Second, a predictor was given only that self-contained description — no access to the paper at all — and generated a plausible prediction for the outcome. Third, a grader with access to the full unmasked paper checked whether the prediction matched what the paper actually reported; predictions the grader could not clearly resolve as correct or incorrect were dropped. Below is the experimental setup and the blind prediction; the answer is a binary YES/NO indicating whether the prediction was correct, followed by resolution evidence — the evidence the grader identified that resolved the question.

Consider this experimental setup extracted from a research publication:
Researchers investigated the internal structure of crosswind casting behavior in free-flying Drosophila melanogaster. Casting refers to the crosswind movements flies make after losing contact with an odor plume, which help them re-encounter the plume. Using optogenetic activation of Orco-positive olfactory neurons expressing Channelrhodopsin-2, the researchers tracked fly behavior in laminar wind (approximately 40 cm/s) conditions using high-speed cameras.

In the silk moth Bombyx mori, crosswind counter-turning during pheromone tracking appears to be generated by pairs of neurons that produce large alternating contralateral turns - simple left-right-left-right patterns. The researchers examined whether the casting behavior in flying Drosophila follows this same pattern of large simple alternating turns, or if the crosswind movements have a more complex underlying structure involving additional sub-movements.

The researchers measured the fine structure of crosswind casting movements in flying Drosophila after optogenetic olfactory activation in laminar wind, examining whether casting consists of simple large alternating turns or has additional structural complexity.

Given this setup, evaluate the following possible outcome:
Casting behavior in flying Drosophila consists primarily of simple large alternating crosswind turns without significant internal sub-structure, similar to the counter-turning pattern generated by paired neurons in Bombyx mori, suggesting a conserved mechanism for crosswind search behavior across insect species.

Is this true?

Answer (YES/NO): NO